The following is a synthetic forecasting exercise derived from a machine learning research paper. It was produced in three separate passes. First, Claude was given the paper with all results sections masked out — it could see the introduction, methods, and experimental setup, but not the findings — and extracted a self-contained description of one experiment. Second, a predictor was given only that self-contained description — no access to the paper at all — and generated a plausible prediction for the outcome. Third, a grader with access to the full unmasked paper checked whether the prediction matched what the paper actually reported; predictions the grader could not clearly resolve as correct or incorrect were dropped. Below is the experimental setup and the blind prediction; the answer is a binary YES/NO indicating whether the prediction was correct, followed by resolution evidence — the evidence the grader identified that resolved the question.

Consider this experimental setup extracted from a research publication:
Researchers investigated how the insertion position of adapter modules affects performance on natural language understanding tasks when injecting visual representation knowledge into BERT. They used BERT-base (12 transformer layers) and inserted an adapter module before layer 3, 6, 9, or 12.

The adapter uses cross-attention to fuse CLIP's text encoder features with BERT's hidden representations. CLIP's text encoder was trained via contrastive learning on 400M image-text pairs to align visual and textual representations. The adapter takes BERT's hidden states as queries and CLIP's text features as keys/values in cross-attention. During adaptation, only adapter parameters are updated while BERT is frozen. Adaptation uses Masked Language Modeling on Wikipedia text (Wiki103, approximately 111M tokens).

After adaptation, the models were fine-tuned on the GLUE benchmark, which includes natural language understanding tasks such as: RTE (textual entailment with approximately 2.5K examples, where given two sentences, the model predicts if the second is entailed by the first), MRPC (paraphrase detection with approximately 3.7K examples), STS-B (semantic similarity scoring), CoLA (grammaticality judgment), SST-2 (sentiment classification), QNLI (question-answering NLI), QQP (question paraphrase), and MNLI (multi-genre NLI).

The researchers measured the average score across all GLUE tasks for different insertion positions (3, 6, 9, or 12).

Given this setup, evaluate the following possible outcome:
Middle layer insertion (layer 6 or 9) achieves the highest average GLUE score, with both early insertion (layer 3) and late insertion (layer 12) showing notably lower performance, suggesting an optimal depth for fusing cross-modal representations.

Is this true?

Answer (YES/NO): NO